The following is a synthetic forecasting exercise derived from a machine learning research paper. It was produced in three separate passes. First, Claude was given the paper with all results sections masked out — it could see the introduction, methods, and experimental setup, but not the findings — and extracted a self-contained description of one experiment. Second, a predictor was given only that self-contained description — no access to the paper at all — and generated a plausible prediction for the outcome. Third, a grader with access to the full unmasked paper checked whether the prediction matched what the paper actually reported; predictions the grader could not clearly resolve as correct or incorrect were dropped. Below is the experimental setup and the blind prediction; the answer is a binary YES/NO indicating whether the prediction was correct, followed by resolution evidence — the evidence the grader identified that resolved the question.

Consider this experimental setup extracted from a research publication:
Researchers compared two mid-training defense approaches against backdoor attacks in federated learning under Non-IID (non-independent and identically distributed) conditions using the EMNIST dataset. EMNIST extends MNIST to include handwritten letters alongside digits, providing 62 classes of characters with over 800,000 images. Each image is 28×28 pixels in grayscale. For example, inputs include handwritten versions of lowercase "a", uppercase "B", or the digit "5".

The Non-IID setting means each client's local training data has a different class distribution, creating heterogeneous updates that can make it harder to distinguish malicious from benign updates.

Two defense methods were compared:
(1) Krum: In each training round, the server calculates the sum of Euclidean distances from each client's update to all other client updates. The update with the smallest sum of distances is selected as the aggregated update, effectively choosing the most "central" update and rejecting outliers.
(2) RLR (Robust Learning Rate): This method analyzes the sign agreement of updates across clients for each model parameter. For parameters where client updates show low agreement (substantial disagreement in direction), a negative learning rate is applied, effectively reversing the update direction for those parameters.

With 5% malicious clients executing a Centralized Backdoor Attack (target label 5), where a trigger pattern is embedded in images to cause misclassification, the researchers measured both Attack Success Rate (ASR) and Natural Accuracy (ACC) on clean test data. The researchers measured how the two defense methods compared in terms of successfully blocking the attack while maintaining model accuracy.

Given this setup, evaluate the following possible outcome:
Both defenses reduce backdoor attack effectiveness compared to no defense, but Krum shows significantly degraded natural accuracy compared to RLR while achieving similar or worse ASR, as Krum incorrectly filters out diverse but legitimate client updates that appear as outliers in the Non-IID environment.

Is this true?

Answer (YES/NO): YES